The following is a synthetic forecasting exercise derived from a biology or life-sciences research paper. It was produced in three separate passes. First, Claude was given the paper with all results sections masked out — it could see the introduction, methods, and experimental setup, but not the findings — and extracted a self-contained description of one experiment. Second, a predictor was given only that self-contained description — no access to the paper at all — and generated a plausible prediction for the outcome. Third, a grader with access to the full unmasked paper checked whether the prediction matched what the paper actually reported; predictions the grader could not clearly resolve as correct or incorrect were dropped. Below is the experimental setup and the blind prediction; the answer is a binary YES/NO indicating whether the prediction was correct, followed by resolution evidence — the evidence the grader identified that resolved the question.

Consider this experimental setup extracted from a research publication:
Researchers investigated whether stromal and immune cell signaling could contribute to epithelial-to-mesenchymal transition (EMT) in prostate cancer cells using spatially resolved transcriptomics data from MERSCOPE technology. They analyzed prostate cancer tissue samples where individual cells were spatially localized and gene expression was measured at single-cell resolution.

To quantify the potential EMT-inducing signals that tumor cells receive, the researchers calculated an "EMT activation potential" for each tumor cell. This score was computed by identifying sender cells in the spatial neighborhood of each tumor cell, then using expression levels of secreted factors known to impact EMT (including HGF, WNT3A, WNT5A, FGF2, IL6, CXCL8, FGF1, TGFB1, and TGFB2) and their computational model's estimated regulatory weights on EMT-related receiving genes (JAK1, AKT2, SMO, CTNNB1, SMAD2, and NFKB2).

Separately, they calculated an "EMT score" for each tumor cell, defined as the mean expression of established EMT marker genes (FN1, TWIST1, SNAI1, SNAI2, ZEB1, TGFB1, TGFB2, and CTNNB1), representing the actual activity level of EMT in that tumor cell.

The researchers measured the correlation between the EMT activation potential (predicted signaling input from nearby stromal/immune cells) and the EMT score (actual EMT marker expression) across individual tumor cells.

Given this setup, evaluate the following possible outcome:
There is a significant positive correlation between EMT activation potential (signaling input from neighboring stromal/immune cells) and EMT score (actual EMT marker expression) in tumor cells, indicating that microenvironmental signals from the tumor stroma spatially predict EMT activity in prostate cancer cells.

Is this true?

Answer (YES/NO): YES